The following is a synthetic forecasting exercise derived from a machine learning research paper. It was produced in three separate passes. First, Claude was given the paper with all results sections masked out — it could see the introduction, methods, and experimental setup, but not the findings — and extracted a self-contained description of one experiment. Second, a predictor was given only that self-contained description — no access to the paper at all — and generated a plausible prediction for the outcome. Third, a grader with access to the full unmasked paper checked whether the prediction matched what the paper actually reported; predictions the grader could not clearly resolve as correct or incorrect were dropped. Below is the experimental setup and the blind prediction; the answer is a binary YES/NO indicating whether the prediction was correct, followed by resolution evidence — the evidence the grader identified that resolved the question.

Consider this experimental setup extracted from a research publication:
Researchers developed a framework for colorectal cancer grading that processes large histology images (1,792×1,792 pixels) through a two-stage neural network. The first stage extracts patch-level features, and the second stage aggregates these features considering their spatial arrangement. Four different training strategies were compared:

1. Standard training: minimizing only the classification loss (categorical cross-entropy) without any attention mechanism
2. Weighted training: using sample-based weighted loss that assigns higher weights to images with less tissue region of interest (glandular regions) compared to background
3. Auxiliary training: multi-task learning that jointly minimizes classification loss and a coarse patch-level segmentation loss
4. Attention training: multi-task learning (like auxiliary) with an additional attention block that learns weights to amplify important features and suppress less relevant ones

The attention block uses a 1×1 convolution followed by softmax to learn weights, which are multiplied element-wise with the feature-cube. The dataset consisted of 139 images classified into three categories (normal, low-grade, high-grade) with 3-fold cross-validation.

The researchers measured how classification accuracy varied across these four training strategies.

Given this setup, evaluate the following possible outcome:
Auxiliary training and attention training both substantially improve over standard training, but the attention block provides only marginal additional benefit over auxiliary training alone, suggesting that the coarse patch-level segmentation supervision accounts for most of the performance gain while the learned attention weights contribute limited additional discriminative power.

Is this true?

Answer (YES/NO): NO